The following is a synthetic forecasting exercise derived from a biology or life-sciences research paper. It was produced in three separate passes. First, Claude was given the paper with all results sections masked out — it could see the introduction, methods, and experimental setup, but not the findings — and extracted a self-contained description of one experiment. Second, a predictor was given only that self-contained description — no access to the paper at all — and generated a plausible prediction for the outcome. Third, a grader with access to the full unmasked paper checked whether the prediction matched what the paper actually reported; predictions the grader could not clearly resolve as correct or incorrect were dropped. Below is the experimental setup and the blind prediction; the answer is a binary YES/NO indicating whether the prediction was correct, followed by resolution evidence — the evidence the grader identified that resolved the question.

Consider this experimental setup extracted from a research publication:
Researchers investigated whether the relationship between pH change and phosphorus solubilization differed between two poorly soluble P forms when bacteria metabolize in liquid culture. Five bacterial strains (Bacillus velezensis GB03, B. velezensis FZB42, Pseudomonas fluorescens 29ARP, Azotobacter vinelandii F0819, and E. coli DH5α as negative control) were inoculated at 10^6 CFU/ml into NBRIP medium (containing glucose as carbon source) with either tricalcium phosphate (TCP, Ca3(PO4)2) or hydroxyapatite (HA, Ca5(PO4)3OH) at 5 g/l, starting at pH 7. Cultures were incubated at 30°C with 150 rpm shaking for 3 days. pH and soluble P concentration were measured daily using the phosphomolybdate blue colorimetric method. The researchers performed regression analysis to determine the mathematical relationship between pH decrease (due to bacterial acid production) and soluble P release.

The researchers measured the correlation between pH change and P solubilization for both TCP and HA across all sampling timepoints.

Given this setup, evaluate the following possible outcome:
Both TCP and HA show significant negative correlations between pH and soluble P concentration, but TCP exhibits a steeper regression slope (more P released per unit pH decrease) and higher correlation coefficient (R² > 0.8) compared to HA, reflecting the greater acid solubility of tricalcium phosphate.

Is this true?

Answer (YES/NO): NO